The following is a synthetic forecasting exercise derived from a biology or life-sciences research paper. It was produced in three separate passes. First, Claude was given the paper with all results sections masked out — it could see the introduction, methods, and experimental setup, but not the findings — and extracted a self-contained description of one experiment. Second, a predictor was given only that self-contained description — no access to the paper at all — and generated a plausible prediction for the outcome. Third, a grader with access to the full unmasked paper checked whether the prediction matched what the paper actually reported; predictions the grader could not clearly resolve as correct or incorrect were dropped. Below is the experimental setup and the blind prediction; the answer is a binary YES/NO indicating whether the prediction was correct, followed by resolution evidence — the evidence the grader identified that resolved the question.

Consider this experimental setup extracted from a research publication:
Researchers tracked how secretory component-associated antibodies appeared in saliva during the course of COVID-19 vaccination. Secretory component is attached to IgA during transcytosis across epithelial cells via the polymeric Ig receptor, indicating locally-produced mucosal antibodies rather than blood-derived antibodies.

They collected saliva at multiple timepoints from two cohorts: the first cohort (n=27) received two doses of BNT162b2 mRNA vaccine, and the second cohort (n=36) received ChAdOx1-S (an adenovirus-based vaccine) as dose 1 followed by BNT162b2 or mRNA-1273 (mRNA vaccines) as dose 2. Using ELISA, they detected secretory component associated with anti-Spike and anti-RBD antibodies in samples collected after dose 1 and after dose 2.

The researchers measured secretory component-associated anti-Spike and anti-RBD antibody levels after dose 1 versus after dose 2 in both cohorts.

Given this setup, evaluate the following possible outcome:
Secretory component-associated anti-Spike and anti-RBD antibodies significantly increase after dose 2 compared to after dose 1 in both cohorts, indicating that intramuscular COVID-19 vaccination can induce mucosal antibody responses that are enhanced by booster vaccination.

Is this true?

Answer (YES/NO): NO